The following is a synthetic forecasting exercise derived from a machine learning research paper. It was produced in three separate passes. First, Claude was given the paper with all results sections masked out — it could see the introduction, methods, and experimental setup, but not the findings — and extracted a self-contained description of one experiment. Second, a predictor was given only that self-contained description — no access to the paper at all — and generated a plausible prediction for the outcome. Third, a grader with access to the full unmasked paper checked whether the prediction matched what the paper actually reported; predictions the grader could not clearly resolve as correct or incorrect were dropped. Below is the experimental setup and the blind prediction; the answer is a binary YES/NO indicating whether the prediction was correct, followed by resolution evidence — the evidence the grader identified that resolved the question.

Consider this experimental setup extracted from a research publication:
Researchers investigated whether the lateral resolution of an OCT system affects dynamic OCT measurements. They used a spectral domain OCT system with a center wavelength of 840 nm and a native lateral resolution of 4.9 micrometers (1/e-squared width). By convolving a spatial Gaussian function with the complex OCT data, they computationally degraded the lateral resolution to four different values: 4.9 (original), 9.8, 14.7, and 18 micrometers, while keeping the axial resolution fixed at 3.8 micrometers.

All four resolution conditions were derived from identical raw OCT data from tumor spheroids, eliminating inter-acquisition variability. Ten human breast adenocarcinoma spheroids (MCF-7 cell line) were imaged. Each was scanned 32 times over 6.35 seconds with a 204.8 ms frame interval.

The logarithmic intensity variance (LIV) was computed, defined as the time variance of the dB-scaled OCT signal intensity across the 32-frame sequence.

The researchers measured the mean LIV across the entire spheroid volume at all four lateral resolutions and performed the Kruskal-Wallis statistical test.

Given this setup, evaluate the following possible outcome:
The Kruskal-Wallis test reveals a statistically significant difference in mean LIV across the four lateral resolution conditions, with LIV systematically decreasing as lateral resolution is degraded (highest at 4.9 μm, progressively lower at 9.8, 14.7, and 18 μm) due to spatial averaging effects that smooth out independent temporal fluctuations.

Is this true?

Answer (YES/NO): NO